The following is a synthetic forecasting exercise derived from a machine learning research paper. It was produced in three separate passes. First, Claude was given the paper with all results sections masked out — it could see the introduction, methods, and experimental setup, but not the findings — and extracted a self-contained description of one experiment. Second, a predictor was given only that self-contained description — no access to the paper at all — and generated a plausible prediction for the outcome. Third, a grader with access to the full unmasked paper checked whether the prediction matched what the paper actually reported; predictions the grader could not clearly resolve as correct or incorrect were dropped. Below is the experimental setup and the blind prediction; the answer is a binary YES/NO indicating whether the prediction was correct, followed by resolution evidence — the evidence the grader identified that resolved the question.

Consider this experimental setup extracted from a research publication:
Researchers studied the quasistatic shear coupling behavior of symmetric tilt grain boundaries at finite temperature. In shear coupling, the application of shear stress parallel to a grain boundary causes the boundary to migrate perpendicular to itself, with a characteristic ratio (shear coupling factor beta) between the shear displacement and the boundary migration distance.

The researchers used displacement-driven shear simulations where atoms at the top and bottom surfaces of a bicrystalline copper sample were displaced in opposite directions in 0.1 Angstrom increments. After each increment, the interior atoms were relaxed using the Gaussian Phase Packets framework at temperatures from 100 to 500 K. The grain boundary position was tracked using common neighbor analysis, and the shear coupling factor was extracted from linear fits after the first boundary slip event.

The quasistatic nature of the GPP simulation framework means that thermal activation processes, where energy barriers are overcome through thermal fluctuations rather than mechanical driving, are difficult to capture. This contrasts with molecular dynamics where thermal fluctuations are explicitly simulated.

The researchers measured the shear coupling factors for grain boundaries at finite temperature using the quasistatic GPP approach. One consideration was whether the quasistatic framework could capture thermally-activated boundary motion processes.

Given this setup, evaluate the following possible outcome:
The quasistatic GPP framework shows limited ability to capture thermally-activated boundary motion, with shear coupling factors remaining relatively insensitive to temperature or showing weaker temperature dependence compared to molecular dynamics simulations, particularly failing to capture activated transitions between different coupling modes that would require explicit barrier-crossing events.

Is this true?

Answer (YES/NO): YES